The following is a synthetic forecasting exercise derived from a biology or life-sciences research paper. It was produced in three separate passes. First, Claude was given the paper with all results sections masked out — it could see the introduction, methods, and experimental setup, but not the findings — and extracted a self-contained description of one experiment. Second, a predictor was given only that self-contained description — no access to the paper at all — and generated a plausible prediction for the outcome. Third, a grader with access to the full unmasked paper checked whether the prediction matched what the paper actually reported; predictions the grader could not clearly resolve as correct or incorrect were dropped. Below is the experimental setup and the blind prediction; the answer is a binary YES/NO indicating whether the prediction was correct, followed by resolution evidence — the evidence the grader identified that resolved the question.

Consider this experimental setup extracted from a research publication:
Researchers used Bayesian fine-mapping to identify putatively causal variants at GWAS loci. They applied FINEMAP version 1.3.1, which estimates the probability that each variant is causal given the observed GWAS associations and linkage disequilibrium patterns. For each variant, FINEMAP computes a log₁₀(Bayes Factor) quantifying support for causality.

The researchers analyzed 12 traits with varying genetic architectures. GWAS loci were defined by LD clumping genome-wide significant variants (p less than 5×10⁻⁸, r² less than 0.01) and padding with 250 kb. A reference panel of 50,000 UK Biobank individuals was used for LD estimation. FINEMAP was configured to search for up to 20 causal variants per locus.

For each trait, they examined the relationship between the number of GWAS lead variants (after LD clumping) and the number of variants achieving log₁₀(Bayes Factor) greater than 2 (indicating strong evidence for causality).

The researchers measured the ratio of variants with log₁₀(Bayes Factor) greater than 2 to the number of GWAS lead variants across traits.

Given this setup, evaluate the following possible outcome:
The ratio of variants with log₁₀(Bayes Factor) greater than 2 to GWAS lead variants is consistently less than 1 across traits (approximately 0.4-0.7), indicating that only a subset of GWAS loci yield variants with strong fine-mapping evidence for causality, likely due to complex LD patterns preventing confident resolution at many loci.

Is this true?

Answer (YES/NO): NO